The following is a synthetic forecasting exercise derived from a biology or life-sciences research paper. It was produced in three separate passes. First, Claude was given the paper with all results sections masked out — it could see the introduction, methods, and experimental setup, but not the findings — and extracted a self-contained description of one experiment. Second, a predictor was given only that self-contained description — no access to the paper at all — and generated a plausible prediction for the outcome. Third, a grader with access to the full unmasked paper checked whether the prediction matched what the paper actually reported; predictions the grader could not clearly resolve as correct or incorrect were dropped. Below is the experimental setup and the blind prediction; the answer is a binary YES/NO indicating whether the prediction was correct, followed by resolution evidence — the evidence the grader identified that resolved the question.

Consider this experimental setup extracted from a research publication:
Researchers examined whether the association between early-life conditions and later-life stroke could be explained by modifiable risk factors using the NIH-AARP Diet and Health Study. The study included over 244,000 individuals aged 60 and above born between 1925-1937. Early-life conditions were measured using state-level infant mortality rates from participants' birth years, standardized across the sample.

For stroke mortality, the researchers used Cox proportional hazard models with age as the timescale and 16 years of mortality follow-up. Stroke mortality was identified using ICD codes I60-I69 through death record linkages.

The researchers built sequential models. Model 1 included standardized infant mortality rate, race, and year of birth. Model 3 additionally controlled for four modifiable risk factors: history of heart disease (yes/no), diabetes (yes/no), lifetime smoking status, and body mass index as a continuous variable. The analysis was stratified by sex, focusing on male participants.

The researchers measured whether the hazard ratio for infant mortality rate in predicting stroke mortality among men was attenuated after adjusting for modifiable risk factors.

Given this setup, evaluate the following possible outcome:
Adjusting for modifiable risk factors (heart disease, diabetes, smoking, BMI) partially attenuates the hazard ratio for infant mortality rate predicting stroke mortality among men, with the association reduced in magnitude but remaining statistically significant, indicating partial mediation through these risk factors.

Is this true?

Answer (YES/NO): NO